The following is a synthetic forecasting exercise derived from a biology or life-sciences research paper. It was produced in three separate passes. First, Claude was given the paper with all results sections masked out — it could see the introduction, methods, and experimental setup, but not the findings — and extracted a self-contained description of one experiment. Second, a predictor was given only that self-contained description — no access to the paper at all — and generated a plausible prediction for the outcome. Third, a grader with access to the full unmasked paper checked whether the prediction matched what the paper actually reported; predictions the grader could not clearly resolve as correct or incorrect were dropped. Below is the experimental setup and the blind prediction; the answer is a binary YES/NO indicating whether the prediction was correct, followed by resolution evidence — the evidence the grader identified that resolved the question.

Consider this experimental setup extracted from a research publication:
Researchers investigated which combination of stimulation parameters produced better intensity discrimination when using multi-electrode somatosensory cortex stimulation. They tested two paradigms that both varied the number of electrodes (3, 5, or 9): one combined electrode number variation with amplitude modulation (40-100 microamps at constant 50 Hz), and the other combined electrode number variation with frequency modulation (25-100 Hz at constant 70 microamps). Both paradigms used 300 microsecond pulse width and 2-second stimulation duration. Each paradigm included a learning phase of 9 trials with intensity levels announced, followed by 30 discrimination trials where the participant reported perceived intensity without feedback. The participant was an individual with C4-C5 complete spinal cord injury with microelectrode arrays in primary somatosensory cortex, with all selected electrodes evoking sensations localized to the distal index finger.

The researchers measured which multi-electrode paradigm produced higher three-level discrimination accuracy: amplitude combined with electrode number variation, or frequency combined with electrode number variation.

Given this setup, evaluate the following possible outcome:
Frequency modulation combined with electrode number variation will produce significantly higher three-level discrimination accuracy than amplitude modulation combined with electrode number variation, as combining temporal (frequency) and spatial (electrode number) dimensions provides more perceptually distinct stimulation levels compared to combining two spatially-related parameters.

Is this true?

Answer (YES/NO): NO